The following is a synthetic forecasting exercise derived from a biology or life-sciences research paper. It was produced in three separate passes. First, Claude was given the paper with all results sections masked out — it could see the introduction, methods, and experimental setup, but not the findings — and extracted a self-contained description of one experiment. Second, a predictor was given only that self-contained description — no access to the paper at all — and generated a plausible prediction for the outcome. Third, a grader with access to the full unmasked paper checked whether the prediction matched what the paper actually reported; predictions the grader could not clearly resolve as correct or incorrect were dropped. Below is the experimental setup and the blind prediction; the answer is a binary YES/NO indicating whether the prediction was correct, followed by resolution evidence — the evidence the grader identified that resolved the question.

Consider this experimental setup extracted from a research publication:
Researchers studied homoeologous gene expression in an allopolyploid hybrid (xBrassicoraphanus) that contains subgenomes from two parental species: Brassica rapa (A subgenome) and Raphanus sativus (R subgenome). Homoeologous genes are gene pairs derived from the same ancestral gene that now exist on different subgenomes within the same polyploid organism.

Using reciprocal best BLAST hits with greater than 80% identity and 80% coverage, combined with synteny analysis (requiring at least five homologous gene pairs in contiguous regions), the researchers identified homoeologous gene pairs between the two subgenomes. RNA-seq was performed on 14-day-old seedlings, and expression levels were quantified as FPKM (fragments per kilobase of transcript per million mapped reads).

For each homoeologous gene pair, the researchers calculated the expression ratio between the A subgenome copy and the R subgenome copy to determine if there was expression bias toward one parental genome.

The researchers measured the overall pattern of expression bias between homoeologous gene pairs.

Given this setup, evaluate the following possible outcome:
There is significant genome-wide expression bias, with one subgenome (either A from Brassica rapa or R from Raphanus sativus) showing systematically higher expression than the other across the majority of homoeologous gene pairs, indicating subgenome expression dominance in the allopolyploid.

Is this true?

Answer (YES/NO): NO